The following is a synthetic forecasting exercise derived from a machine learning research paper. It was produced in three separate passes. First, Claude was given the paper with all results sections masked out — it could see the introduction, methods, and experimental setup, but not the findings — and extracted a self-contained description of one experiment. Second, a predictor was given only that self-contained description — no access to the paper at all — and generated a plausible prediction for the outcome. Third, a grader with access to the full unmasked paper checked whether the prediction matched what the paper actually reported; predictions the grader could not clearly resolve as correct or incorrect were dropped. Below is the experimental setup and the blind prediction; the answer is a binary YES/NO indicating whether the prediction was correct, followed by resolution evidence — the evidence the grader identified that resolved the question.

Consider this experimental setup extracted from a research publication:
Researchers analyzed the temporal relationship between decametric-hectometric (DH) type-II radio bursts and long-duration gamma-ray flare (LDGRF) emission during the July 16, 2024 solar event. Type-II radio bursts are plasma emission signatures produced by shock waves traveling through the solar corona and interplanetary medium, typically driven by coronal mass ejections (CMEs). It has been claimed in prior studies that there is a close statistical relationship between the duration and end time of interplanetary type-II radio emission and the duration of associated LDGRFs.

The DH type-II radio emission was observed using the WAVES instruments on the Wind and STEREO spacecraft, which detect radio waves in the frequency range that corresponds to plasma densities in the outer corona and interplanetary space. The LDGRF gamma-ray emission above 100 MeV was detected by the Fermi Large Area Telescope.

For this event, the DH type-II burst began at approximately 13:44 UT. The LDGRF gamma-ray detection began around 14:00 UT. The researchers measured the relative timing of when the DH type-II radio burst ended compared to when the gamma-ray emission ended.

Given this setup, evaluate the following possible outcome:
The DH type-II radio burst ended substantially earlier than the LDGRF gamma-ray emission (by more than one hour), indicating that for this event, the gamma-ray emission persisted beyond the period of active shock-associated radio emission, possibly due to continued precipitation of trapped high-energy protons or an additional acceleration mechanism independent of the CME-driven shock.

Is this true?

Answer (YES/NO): YES